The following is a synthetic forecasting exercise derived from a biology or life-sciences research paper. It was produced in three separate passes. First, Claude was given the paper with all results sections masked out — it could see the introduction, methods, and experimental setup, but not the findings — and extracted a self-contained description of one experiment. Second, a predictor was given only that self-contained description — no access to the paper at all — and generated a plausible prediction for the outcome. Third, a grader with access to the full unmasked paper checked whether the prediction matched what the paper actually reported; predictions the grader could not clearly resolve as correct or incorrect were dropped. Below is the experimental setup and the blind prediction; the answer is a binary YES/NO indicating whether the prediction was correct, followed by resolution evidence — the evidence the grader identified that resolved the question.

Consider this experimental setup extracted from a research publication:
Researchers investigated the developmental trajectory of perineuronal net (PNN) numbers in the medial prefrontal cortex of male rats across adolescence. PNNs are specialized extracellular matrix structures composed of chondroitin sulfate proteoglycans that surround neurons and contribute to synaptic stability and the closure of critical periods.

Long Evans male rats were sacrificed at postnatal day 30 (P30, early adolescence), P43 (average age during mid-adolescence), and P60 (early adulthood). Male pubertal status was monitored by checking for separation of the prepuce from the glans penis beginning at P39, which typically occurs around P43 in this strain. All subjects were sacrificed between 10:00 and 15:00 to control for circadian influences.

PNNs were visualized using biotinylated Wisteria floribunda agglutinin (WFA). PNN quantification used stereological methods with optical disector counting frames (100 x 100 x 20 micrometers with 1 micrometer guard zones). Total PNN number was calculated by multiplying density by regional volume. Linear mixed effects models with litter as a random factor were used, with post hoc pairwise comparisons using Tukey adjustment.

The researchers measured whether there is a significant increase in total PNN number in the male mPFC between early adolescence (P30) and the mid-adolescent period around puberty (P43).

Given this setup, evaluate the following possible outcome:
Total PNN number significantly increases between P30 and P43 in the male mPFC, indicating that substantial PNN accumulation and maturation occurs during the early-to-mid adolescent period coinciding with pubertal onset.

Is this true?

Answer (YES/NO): NO